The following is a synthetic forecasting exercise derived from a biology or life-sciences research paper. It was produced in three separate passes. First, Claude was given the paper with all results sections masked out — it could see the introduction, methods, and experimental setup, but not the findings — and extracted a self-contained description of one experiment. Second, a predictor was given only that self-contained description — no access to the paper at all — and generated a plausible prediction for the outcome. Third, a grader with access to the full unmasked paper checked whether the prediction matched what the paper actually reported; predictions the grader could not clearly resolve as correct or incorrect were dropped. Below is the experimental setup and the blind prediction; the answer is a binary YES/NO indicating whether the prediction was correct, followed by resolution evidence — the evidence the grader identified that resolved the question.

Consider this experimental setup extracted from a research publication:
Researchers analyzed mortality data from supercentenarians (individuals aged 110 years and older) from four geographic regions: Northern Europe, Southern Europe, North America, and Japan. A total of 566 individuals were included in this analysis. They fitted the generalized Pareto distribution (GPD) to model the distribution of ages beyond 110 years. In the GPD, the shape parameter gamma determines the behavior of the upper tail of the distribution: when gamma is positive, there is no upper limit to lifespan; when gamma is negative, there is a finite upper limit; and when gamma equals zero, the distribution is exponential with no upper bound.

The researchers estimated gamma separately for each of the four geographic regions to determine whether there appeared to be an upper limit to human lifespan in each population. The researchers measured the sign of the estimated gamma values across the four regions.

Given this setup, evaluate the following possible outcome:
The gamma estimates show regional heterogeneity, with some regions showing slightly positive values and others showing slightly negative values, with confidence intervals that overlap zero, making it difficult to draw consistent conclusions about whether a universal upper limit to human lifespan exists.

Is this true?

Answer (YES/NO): NO